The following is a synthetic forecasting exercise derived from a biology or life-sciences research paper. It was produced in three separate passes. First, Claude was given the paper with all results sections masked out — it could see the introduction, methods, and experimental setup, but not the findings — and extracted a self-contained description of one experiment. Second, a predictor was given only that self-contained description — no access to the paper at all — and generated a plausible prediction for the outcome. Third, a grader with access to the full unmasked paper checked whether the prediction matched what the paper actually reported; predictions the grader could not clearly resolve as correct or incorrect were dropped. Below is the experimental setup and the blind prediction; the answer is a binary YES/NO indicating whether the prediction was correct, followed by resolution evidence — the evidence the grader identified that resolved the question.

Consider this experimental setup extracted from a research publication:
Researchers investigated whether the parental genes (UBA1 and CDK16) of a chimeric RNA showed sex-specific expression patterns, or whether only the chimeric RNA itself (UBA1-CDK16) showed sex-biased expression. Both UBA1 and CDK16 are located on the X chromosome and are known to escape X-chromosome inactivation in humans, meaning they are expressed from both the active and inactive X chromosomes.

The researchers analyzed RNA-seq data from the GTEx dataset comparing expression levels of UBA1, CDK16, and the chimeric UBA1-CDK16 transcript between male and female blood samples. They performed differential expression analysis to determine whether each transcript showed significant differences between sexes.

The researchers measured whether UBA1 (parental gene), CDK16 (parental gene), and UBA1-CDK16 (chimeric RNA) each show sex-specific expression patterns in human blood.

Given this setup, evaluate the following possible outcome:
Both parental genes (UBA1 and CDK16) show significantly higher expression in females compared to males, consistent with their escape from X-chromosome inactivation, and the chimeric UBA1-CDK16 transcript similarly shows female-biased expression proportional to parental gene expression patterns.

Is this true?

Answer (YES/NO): NO